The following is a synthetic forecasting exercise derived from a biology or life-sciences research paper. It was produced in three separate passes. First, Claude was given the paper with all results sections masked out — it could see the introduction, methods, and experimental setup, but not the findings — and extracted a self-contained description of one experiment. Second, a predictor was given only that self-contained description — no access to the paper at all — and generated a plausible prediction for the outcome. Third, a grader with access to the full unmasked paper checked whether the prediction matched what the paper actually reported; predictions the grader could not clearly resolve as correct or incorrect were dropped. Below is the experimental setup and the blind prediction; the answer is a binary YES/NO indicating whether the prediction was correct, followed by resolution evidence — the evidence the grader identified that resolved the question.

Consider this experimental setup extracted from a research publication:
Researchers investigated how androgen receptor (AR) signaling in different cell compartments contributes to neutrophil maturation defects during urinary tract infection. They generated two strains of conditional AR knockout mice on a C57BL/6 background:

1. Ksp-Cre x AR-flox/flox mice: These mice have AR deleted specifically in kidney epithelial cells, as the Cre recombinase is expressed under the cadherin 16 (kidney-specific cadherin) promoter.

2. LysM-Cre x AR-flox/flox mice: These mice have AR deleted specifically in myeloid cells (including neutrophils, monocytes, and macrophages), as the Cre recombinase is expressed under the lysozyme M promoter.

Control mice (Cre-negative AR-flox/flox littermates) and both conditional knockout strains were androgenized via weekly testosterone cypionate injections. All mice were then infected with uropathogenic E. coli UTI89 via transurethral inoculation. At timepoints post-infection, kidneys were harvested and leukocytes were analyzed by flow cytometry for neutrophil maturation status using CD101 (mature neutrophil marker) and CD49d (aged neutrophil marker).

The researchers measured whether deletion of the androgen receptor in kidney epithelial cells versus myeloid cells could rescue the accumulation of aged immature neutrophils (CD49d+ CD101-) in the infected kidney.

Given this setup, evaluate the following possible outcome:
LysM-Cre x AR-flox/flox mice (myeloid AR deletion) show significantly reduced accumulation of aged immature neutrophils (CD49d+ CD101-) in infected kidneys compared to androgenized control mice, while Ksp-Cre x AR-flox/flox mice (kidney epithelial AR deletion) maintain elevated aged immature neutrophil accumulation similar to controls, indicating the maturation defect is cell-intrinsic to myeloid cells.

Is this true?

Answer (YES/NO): YES